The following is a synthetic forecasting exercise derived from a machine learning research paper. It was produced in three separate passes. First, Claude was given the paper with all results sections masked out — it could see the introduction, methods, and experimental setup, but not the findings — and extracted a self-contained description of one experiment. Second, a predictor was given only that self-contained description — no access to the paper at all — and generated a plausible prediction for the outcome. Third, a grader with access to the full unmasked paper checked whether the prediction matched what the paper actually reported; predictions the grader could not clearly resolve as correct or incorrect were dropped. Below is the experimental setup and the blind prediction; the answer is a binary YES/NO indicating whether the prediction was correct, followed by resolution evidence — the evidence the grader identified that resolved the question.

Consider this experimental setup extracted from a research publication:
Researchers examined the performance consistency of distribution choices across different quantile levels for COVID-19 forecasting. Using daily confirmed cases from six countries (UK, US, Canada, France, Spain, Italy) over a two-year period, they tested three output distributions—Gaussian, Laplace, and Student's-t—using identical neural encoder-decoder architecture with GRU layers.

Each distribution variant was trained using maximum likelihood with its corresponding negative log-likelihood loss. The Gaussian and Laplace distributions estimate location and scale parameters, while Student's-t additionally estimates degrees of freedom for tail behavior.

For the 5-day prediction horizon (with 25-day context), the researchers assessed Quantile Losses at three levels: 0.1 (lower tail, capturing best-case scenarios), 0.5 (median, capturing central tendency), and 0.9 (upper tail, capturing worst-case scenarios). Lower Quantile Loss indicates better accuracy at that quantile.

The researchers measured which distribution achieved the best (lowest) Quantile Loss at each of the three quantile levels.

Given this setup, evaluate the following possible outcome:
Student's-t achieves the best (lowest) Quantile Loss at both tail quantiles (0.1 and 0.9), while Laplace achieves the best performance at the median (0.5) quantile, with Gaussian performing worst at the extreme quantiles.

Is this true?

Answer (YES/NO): NO